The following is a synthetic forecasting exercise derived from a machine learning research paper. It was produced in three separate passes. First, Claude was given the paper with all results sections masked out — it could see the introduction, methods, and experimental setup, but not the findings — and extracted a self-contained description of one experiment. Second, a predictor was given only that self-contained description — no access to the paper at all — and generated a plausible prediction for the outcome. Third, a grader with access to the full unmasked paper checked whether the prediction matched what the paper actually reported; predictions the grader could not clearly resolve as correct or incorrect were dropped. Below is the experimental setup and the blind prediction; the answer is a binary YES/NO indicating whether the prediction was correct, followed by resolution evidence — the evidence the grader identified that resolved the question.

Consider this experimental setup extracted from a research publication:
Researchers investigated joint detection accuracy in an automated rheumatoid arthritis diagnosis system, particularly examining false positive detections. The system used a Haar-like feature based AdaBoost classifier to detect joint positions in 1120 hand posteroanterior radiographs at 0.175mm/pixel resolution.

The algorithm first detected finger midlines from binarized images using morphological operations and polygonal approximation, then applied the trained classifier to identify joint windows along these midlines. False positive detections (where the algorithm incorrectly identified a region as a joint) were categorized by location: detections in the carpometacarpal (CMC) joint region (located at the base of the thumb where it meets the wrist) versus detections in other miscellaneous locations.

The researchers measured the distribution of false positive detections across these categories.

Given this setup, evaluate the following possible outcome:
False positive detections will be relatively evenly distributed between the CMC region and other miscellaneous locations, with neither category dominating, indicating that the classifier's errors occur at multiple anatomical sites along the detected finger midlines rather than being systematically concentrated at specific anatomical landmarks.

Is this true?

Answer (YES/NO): NO